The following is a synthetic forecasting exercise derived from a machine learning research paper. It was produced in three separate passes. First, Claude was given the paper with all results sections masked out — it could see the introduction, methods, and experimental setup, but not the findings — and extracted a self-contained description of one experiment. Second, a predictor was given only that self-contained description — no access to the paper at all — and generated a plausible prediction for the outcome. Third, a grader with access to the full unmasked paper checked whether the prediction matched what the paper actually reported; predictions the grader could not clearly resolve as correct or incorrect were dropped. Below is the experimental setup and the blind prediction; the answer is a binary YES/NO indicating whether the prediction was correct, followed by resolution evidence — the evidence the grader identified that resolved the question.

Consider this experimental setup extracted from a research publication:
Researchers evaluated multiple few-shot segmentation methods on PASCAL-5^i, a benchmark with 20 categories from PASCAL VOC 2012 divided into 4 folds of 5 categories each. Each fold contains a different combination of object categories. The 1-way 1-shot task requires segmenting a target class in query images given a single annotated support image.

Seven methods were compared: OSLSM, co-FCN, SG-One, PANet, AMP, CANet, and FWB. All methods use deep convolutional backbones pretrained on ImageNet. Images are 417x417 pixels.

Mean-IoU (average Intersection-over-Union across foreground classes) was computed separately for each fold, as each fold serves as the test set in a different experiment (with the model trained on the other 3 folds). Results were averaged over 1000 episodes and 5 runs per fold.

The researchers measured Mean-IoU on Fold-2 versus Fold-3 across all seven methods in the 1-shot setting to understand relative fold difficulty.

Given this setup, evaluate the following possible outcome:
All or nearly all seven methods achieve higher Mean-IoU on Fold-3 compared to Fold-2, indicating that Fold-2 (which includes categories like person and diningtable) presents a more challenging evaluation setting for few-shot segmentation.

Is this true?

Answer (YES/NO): NO